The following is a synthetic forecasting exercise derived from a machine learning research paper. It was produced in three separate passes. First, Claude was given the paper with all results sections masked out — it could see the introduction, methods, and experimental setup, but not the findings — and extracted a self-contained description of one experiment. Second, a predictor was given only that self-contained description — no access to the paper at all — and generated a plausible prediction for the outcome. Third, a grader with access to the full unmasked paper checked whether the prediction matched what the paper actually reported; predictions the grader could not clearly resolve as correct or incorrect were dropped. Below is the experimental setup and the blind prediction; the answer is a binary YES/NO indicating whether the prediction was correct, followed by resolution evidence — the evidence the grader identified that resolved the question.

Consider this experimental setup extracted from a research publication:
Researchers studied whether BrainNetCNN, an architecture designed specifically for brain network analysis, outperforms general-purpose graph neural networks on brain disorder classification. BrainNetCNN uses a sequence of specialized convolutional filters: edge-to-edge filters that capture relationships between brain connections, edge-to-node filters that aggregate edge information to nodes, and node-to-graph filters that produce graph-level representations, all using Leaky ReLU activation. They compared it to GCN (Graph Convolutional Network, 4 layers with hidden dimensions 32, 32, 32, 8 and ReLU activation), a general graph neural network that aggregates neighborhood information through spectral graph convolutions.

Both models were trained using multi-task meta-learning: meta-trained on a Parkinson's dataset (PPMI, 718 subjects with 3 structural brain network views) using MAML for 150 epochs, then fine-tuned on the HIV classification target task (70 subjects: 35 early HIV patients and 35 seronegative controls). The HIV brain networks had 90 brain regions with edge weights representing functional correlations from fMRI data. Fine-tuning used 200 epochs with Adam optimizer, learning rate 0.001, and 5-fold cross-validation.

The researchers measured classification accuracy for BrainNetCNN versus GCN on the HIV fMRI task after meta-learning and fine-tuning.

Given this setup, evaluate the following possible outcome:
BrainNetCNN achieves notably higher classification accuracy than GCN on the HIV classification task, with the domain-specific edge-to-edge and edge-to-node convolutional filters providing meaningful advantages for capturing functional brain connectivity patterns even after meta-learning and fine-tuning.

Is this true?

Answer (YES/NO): NO